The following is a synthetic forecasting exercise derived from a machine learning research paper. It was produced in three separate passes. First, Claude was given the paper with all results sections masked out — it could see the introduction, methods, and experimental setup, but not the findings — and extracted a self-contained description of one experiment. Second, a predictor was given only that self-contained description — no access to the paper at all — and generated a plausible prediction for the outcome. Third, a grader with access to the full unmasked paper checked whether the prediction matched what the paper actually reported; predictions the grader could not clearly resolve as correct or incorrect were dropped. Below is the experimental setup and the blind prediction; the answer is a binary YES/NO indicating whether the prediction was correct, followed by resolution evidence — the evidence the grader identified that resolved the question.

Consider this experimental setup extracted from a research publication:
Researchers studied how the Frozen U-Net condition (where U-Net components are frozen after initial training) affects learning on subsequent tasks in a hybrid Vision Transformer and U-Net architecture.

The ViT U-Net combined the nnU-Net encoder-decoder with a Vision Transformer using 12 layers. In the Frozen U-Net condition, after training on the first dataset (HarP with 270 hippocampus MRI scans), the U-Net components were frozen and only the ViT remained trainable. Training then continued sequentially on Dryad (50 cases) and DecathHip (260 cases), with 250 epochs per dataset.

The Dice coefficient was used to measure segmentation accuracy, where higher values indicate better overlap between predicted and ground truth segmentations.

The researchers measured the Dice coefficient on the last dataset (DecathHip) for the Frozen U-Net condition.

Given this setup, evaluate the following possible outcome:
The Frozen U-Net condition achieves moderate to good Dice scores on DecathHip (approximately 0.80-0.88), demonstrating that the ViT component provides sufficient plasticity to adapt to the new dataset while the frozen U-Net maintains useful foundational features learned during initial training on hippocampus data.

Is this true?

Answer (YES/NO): NO